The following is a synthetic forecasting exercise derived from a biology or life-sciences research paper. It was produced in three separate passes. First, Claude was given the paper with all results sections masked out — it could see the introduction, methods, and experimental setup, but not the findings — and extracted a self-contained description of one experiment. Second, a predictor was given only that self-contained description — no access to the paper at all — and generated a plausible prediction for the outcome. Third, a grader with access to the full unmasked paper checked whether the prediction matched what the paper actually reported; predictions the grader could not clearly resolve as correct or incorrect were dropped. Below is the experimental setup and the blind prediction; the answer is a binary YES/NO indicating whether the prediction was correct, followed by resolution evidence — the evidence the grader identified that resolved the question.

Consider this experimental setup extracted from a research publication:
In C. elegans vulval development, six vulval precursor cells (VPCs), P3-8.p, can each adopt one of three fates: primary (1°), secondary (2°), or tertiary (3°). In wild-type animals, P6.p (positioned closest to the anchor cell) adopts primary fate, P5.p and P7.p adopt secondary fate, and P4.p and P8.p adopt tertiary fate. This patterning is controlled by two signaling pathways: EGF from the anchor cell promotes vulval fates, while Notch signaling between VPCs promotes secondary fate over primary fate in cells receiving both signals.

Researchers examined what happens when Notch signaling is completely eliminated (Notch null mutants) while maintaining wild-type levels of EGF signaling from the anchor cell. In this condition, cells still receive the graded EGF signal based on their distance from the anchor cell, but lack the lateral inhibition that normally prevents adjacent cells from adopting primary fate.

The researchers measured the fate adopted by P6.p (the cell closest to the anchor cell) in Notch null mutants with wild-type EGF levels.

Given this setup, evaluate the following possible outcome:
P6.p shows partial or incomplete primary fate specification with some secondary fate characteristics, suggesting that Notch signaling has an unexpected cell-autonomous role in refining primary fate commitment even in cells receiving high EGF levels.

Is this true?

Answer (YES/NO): NO